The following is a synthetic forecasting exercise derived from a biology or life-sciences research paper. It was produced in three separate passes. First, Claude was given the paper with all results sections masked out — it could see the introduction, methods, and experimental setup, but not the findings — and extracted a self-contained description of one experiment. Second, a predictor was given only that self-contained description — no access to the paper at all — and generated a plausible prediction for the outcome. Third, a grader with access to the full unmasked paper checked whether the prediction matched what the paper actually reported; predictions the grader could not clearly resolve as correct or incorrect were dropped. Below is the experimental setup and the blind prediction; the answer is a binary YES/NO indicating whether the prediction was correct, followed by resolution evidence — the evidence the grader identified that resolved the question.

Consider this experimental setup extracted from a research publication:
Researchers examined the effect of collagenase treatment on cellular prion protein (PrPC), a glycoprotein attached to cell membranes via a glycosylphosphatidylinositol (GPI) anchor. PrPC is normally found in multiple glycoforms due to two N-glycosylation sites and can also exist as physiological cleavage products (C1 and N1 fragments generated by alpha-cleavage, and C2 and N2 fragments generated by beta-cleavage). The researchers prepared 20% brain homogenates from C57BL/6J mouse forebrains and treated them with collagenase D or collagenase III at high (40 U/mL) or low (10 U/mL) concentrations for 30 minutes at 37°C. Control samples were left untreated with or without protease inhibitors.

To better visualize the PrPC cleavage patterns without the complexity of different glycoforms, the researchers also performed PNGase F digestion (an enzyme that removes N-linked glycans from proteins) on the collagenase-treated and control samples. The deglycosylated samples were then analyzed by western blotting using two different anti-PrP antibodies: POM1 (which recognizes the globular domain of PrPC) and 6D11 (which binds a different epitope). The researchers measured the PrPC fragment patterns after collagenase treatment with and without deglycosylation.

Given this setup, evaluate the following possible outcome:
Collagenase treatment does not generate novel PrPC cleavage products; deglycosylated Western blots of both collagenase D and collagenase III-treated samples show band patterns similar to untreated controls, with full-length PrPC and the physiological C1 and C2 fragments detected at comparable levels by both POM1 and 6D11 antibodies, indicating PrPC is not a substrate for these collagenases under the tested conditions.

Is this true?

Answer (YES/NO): NO